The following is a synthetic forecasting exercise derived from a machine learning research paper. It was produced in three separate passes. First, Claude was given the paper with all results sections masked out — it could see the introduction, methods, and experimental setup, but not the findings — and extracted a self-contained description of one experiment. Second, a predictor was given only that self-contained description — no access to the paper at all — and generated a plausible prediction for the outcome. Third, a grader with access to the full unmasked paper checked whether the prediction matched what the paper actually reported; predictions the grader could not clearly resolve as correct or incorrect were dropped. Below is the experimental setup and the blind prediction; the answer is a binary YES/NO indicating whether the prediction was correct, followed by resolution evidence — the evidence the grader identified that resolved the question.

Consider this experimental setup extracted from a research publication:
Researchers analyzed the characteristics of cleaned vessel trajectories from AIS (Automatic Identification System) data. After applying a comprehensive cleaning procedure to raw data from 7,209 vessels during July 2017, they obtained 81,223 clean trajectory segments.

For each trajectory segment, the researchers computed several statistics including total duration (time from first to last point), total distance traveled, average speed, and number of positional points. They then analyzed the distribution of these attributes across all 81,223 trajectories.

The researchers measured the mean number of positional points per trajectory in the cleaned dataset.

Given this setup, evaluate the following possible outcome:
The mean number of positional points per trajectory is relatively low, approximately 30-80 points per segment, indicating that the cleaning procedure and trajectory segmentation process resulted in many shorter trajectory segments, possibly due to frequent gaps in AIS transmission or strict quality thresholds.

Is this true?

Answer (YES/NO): NO